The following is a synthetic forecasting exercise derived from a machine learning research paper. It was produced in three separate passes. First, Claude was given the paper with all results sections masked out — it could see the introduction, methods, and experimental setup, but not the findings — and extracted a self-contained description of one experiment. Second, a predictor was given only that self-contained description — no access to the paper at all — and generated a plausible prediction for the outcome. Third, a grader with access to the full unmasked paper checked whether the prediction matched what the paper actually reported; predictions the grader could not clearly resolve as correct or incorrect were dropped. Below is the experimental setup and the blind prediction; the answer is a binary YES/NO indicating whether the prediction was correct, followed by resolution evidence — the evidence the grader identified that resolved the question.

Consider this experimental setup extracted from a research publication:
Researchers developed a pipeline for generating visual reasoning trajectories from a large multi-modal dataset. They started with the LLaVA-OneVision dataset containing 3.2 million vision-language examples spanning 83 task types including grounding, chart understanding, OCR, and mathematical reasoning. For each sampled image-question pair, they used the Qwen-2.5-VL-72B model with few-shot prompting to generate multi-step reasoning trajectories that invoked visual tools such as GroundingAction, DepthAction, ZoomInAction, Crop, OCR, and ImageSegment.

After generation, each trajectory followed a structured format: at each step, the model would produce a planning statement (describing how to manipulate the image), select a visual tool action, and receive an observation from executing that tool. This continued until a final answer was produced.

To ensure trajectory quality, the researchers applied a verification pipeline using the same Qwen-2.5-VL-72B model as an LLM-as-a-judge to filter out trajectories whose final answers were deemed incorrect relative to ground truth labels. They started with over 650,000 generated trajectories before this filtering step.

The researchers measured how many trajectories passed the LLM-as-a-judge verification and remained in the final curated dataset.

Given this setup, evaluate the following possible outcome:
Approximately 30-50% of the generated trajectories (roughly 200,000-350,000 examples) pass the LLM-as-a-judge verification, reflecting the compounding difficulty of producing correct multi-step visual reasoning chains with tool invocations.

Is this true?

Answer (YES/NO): YES